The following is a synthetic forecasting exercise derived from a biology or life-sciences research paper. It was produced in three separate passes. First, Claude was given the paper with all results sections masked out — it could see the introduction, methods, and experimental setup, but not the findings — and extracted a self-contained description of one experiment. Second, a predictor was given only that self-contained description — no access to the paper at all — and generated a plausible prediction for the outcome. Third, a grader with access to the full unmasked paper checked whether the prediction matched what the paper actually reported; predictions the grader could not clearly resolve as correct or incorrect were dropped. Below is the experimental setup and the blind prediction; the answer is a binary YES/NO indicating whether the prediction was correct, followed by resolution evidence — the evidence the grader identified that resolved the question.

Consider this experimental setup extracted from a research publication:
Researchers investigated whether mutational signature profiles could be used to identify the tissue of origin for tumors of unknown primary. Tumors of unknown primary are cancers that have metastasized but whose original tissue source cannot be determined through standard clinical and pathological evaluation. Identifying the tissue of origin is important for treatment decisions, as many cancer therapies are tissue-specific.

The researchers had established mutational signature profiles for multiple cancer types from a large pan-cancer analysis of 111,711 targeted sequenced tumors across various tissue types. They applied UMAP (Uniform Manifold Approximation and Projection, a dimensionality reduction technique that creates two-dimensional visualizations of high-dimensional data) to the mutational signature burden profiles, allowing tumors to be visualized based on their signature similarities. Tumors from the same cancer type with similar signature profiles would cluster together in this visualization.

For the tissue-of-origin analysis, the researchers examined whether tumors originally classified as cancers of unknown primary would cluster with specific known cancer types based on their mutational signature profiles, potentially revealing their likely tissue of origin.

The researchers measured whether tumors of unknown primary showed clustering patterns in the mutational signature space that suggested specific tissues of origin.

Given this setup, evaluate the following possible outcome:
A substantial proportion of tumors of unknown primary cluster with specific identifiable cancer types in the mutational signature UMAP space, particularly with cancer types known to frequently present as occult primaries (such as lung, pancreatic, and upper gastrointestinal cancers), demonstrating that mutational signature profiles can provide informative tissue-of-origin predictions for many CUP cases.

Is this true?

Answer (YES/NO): YES